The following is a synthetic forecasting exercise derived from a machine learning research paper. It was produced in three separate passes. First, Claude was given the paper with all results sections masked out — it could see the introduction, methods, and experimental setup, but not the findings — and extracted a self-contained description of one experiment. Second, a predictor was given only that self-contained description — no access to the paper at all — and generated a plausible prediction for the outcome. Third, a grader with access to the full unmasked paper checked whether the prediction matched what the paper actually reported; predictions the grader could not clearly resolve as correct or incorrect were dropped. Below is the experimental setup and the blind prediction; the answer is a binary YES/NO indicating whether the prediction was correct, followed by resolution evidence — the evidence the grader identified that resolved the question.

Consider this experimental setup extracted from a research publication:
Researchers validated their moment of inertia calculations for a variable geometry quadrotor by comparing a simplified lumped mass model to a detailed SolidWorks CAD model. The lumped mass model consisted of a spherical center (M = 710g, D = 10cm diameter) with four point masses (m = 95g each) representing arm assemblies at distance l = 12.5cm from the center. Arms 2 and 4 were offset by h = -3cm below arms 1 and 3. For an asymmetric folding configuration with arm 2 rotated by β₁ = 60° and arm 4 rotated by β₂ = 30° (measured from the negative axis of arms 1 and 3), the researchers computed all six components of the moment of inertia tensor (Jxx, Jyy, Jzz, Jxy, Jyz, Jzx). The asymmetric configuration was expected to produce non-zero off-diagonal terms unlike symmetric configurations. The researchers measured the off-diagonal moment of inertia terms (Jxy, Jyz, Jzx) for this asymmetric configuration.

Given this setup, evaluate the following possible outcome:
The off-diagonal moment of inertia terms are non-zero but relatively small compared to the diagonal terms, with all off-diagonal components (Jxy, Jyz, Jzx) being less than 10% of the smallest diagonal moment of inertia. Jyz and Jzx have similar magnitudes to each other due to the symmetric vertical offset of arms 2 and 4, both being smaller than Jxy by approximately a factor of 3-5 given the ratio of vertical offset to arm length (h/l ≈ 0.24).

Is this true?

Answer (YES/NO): NO